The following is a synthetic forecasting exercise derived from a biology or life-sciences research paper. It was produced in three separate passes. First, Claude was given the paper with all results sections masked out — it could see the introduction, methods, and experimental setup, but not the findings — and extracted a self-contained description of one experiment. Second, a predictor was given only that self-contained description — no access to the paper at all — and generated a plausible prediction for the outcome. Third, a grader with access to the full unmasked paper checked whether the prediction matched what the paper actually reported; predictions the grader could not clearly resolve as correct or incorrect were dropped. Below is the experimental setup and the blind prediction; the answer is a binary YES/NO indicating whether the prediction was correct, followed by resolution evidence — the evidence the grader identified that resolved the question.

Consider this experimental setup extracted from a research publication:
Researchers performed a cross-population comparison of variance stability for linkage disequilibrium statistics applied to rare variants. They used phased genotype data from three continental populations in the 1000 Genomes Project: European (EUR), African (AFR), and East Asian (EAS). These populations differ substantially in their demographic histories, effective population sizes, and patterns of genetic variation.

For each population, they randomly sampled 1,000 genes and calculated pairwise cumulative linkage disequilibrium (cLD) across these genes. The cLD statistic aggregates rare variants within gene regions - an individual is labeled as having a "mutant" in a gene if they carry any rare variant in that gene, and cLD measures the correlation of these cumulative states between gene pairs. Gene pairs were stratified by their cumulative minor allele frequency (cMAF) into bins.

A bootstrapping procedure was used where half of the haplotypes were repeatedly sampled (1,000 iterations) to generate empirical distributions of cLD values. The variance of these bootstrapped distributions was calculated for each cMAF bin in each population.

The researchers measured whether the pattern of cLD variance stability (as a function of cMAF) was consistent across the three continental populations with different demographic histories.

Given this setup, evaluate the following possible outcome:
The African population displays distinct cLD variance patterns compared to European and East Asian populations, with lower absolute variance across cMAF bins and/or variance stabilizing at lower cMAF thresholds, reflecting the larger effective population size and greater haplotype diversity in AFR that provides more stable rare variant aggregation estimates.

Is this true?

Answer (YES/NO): NO